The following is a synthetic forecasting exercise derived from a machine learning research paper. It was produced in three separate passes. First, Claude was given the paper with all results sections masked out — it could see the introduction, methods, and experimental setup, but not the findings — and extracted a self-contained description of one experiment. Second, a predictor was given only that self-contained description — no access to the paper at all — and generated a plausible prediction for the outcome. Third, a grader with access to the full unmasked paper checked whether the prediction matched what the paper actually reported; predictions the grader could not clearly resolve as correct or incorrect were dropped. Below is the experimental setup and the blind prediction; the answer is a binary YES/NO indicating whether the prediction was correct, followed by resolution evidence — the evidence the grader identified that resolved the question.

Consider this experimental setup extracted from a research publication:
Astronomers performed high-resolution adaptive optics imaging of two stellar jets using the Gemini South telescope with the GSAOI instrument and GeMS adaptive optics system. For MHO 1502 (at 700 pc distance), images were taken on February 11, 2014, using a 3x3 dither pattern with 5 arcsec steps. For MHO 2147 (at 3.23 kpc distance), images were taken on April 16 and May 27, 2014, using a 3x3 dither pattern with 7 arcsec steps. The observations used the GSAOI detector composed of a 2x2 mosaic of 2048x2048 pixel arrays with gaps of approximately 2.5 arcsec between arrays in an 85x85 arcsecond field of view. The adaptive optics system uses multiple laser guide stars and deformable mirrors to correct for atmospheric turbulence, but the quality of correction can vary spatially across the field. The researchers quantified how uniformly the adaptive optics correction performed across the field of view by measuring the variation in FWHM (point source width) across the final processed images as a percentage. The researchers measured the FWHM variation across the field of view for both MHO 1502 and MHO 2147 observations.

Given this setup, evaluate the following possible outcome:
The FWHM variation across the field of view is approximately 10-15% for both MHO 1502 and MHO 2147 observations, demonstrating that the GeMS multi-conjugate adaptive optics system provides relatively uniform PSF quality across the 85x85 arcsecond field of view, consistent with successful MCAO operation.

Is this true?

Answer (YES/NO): NO